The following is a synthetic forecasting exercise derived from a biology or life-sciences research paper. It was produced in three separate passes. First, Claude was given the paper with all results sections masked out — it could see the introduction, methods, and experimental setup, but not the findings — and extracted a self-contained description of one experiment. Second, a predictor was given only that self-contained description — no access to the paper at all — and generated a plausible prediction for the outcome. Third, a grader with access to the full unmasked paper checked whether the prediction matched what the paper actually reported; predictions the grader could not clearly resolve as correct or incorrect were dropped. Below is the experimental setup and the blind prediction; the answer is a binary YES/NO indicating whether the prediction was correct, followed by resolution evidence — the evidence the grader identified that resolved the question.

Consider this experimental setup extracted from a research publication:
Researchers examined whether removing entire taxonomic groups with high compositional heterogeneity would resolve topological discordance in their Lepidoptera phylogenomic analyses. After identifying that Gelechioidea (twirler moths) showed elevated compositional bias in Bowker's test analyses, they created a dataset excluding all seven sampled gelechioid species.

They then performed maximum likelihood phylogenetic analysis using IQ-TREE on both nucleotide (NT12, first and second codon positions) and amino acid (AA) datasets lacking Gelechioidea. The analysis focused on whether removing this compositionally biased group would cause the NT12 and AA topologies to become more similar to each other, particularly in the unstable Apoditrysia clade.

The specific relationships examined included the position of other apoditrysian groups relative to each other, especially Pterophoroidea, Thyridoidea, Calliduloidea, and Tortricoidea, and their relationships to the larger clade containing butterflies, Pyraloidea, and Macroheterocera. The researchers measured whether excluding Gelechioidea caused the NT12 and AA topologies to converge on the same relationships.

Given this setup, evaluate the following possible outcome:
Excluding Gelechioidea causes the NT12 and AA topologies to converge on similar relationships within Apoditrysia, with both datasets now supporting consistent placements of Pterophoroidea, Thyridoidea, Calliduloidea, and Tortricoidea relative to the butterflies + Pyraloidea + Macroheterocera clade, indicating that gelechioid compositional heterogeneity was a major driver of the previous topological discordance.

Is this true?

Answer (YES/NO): YES